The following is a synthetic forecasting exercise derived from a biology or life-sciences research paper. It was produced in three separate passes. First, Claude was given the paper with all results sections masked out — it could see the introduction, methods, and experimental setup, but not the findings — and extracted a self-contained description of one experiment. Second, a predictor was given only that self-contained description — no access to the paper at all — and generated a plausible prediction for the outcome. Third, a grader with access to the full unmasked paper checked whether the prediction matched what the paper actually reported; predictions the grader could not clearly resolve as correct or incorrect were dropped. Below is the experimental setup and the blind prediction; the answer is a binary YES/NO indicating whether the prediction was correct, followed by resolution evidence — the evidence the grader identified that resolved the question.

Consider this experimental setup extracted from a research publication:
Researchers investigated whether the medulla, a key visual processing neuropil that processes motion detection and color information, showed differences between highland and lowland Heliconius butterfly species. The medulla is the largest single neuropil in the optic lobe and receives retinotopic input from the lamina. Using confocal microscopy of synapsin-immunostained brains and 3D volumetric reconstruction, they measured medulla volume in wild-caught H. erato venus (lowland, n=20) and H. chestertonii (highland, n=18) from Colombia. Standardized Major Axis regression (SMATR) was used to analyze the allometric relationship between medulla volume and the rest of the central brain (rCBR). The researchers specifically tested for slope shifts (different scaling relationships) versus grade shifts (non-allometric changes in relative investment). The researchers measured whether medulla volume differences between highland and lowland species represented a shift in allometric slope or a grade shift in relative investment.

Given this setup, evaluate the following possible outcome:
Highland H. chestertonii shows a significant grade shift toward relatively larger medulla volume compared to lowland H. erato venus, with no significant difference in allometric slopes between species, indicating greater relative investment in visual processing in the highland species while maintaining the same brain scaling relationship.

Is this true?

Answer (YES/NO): NO